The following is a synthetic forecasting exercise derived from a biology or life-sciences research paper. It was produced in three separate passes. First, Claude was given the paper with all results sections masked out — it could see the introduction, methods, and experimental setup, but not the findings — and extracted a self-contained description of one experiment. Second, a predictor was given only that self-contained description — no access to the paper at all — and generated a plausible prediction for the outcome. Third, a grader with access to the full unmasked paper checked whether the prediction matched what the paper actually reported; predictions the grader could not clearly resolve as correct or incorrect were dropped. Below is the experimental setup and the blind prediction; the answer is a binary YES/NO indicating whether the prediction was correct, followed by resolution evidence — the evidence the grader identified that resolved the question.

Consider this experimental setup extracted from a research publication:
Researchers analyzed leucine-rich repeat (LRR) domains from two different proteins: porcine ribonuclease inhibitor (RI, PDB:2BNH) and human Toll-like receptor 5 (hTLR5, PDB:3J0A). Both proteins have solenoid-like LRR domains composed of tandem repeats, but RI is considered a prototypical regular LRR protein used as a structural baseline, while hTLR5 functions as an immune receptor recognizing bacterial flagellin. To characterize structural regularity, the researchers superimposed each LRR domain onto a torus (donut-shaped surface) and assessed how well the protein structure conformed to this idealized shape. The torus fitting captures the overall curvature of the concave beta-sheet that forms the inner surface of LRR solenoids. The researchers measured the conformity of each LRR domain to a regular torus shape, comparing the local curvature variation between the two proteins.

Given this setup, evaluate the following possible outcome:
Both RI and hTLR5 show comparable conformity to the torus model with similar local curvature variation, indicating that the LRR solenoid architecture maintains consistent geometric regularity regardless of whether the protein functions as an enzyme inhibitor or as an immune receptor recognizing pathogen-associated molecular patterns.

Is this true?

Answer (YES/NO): NO